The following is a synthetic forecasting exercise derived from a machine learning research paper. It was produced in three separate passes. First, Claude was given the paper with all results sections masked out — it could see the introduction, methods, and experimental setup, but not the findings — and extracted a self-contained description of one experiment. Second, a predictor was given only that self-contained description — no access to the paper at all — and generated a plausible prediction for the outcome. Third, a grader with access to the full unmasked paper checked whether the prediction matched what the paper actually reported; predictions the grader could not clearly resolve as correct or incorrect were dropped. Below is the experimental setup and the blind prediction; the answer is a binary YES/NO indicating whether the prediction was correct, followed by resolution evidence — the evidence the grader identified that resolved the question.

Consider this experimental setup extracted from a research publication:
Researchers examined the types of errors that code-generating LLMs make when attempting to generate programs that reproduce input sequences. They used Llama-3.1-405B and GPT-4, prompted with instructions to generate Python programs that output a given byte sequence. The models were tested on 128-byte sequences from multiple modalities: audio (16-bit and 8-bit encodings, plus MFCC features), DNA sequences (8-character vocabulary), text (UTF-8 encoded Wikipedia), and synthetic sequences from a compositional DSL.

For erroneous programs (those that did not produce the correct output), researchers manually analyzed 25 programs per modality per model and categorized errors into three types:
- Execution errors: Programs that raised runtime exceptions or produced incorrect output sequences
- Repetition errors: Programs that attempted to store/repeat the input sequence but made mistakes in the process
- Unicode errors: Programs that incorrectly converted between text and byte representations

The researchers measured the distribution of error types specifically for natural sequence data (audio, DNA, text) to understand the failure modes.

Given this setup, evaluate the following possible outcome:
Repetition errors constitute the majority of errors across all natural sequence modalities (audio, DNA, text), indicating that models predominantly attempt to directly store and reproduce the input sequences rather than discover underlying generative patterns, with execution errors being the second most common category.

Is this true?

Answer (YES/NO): NO